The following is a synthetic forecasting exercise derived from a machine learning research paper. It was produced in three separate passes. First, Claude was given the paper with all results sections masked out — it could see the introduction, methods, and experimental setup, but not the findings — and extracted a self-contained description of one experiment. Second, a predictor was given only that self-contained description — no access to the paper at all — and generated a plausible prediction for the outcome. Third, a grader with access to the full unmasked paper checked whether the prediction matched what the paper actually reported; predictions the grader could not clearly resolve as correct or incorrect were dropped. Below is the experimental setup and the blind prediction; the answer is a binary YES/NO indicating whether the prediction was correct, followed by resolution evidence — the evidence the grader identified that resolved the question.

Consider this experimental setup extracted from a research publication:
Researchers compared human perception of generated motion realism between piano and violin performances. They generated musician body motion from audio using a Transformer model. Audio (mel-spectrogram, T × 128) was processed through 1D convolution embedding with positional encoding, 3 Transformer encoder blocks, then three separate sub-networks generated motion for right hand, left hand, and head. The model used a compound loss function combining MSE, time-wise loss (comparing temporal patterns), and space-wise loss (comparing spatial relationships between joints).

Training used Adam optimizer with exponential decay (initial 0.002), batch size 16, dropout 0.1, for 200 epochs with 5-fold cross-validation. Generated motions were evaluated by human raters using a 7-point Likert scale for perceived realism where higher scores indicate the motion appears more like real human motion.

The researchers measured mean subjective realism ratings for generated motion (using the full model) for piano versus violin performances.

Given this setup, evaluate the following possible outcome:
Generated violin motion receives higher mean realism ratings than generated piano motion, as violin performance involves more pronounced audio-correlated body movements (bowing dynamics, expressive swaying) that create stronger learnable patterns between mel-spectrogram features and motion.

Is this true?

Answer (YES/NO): NO